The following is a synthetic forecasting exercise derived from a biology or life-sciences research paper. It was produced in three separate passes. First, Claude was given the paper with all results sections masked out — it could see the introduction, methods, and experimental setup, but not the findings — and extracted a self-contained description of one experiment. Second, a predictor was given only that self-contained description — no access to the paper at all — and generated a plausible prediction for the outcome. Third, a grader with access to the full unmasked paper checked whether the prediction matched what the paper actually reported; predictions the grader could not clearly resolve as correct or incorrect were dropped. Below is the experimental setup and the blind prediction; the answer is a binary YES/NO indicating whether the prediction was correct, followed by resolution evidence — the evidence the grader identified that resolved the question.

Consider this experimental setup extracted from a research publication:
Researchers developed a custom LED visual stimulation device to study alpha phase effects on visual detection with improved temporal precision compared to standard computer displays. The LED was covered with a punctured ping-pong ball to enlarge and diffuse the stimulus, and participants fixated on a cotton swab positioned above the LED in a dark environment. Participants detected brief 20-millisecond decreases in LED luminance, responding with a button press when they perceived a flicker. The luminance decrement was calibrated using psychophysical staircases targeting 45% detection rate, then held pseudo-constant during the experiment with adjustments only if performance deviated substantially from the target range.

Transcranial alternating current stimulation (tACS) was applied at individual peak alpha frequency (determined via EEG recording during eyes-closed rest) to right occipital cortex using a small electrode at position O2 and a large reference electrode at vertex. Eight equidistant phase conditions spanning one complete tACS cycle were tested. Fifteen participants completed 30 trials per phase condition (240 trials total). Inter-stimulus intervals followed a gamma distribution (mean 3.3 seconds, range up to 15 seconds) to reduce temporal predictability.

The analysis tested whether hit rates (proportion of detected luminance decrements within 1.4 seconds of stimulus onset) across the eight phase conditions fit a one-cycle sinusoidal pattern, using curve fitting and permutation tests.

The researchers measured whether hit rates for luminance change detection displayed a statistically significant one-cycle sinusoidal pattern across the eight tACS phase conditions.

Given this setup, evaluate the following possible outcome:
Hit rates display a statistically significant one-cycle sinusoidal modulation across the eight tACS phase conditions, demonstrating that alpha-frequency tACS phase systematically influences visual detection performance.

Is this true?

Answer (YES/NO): NO